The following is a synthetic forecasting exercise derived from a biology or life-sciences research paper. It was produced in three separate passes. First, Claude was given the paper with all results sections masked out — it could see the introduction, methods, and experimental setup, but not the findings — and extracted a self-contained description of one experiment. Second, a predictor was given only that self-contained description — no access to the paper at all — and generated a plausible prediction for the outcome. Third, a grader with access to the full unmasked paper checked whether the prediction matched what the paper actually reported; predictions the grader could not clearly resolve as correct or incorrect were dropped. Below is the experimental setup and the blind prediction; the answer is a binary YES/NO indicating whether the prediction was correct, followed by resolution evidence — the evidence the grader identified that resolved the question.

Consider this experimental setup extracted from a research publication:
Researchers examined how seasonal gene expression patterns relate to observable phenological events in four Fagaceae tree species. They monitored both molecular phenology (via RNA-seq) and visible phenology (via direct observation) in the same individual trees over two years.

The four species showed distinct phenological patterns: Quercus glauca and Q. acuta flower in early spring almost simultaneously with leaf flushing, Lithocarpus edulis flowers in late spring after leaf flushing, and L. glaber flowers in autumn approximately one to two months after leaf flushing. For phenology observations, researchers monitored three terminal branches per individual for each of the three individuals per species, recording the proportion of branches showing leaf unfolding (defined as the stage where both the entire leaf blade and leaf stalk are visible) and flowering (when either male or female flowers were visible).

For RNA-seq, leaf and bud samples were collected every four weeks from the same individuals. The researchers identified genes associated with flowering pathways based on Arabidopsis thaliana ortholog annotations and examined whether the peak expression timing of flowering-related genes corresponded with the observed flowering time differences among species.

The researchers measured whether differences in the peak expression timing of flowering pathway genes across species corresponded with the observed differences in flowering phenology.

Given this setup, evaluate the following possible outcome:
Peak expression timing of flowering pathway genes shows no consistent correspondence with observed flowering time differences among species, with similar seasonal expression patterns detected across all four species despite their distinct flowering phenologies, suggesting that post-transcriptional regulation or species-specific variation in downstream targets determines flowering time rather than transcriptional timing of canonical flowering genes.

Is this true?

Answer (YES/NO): NO